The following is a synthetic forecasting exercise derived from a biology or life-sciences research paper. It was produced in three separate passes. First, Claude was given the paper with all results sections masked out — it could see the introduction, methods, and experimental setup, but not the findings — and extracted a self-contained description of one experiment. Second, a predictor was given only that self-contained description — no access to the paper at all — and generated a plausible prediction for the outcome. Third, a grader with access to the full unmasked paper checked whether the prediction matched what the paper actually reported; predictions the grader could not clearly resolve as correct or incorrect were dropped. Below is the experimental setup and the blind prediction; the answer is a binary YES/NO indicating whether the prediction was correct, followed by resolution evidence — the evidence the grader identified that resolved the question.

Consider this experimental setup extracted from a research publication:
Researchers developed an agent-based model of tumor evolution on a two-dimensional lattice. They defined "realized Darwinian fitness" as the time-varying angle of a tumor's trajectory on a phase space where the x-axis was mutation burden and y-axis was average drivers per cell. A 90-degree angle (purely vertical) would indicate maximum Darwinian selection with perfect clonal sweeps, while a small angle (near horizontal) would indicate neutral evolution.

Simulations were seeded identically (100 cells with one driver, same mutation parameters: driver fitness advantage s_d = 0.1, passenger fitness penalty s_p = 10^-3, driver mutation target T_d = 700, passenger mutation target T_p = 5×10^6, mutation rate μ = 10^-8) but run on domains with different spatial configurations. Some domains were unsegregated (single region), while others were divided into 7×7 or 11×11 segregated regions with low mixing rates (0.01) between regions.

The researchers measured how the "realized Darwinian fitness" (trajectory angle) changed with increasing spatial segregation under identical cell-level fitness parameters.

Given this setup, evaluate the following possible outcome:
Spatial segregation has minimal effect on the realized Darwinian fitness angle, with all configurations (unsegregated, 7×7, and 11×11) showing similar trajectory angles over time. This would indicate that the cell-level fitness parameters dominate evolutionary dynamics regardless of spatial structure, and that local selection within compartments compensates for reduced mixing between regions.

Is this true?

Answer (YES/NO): NO